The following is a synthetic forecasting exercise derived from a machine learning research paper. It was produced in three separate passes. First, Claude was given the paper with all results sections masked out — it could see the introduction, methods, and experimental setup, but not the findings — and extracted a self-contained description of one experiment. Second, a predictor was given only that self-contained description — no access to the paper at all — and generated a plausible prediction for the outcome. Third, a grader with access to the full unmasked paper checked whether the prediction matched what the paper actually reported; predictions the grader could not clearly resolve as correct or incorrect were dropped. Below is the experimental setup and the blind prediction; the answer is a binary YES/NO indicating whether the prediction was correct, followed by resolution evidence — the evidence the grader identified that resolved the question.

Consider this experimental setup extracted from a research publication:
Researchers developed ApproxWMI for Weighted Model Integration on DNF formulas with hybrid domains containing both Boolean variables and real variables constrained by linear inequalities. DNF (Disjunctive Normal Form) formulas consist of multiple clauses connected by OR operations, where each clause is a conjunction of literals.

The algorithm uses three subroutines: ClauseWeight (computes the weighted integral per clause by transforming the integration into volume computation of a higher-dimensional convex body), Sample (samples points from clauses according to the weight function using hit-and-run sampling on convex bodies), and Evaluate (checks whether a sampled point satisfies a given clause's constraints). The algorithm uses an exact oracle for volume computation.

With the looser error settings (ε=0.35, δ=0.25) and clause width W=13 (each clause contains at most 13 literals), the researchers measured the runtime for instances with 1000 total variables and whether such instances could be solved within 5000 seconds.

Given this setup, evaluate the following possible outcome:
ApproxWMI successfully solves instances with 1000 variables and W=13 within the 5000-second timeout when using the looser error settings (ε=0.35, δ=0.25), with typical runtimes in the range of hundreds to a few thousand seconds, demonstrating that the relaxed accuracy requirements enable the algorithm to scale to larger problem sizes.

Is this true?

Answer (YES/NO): YES